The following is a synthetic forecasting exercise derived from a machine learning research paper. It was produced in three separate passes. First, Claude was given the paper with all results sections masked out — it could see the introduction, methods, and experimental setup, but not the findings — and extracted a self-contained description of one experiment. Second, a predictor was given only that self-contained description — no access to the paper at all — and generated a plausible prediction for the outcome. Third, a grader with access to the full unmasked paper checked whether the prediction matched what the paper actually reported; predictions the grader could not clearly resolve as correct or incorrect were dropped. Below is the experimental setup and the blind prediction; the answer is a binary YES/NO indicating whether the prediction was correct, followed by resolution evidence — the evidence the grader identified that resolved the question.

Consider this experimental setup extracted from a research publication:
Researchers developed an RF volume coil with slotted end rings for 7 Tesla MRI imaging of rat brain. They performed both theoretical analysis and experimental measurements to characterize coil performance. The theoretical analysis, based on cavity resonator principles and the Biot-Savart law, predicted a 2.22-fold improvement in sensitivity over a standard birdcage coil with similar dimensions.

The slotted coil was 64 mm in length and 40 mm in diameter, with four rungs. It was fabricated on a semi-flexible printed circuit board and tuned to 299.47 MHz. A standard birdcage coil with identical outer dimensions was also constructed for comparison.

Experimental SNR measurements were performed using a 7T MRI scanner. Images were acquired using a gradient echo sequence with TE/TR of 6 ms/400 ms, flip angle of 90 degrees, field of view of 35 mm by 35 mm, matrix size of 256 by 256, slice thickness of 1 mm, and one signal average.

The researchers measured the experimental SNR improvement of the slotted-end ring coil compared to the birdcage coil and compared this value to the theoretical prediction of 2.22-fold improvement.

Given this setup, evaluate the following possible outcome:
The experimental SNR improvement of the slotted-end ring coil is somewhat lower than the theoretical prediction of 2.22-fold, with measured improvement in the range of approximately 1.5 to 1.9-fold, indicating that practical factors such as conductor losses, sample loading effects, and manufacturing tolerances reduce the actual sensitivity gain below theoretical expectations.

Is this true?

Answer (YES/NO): NO